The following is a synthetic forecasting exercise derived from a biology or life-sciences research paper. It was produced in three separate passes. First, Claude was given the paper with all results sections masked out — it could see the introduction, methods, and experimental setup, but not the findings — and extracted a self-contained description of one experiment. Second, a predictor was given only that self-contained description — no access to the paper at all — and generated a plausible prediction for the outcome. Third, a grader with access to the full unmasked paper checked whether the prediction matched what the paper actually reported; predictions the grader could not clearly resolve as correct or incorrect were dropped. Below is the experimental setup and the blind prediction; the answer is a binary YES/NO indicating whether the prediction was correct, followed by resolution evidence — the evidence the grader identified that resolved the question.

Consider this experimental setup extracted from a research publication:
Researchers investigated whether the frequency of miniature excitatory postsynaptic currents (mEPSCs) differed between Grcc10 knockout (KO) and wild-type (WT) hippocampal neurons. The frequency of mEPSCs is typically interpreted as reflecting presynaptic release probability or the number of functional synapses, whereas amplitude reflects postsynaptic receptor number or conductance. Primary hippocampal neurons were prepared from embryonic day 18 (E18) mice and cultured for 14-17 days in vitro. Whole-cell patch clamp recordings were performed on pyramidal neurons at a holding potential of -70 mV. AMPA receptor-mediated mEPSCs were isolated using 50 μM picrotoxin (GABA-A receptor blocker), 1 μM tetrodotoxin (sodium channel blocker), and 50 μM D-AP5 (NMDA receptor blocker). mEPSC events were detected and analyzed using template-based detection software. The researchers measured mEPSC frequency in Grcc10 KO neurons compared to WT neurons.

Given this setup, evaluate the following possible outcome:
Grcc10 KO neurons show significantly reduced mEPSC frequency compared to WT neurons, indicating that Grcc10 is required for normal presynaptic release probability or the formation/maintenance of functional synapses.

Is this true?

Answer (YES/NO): NO